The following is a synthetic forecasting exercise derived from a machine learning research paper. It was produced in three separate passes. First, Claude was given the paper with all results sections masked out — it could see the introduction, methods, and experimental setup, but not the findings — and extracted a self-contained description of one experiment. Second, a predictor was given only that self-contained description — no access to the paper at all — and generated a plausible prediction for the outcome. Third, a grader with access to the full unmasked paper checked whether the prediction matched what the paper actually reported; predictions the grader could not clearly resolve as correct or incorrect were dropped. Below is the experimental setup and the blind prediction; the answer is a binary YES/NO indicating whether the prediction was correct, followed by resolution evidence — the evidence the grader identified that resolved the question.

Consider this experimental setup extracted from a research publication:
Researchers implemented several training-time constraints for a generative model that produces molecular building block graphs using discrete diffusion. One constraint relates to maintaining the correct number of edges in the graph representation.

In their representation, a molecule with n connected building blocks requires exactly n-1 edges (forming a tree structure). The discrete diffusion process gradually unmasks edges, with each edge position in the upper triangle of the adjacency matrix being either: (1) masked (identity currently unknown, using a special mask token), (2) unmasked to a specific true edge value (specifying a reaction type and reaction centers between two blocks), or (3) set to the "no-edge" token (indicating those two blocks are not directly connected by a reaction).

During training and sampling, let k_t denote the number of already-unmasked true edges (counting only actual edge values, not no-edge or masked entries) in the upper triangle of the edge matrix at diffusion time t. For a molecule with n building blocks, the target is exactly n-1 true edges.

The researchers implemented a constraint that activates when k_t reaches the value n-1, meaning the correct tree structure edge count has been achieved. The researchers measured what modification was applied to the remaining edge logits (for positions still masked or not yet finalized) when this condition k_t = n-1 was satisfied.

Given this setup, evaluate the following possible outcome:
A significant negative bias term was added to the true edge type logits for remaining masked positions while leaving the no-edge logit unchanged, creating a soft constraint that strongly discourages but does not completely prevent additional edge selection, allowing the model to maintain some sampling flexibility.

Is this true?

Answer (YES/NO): NO